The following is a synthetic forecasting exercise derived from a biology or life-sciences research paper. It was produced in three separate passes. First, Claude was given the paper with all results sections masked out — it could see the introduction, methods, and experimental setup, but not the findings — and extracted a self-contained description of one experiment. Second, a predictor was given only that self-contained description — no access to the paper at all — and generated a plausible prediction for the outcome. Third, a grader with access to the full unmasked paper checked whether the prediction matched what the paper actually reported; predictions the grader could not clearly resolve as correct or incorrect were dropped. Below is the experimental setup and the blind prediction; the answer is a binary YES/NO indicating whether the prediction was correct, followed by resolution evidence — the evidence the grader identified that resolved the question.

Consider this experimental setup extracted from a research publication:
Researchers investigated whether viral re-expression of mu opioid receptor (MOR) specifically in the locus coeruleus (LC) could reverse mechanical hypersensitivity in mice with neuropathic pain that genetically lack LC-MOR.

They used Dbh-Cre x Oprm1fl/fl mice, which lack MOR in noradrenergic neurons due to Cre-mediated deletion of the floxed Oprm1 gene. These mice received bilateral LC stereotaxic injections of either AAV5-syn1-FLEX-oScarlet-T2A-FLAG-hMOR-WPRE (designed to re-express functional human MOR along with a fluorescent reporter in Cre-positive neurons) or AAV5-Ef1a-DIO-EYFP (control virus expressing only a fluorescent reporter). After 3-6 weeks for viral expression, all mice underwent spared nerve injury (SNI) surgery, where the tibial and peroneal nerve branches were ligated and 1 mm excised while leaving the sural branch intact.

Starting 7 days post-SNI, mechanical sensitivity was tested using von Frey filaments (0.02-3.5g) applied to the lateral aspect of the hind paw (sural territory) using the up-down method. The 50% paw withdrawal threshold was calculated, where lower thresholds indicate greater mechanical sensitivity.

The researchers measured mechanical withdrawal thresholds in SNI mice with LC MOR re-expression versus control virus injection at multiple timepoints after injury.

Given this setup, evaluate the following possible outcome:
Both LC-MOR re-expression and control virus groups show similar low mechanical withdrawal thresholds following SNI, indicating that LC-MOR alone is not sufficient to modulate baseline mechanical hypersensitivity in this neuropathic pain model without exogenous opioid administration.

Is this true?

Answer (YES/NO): NO